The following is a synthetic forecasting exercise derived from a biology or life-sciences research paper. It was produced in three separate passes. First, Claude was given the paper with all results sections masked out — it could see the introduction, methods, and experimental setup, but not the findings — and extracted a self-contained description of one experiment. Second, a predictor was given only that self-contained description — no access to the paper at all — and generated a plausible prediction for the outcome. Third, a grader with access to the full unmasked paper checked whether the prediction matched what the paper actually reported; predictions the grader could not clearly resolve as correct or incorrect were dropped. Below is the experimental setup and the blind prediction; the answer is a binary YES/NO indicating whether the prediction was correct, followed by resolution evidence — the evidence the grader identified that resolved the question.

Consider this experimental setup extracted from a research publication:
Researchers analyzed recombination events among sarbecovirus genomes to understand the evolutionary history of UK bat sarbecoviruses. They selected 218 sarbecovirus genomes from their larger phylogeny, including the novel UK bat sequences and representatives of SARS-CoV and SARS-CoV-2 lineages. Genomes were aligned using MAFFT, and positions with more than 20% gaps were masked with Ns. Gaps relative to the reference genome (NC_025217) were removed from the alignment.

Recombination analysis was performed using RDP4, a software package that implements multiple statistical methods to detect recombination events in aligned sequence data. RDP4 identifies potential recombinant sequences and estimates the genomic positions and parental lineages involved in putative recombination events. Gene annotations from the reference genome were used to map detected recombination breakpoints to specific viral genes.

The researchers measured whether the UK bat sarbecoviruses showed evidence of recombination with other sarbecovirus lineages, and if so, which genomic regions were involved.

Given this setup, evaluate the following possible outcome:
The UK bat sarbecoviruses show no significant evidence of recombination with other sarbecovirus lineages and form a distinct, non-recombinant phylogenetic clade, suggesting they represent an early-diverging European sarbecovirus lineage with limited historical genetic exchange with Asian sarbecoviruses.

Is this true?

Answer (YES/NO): NO